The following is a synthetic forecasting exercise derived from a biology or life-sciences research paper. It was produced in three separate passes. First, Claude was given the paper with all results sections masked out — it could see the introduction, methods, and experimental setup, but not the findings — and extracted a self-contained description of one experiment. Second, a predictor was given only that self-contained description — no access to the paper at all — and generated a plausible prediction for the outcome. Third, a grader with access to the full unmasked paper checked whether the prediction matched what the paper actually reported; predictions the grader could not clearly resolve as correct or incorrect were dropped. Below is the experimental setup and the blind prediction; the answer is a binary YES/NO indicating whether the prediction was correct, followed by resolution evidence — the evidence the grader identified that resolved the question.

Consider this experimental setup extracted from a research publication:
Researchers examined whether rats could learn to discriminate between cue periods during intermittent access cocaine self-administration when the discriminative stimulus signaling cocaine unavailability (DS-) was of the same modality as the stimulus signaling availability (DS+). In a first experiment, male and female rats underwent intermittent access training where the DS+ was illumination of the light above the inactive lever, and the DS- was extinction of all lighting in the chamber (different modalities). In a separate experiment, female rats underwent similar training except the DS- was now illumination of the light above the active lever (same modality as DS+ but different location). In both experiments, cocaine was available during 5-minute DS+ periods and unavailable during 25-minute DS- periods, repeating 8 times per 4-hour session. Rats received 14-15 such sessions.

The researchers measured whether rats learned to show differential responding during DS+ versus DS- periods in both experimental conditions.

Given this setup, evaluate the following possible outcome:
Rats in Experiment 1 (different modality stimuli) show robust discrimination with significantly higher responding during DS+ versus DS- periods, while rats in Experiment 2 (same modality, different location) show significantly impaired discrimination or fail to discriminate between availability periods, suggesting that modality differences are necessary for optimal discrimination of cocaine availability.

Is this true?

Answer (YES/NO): NO